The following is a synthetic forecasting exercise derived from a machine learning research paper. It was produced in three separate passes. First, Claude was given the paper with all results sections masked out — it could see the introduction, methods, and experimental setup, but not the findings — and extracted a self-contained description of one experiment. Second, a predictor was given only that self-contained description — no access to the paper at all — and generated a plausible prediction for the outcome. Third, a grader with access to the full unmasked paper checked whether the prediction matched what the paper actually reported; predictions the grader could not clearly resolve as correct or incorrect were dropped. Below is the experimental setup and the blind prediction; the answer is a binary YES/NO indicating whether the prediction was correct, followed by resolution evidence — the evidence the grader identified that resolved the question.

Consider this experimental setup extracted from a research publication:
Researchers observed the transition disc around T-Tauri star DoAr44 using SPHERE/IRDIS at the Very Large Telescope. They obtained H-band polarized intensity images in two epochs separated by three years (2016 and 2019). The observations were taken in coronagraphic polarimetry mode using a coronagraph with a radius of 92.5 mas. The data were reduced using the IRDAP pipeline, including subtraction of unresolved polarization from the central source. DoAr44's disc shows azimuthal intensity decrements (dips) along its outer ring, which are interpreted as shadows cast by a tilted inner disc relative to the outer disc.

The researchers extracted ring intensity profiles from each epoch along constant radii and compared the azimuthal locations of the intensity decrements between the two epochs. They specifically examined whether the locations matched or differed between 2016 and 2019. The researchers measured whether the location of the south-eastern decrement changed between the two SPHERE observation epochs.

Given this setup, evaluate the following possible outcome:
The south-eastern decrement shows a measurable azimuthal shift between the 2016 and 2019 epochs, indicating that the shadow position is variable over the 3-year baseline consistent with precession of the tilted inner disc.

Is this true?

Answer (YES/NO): YES